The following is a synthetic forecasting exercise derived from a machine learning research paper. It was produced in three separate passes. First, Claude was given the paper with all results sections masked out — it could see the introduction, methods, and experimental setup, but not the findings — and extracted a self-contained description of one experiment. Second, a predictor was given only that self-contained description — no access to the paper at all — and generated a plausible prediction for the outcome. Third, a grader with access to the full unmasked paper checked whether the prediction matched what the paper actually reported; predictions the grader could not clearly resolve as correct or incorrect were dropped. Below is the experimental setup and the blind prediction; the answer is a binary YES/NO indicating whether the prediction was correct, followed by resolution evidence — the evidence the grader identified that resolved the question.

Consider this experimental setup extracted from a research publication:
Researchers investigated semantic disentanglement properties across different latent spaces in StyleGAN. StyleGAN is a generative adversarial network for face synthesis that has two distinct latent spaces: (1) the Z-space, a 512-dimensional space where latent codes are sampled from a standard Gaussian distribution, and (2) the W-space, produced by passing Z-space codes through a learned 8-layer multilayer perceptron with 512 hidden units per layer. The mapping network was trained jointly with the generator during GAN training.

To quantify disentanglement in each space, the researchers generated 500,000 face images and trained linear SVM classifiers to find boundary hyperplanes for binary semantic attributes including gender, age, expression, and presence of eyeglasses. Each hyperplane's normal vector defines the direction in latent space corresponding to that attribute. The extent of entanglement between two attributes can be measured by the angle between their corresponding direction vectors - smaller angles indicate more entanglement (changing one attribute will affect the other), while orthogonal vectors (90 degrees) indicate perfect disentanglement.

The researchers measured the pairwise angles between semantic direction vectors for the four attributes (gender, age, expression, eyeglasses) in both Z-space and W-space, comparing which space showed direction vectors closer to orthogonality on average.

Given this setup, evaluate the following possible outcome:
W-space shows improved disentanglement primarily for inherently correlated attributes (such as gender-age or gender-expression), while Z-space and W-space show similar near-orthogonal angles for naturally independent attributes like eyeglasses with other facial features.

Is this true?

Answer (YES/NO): NO